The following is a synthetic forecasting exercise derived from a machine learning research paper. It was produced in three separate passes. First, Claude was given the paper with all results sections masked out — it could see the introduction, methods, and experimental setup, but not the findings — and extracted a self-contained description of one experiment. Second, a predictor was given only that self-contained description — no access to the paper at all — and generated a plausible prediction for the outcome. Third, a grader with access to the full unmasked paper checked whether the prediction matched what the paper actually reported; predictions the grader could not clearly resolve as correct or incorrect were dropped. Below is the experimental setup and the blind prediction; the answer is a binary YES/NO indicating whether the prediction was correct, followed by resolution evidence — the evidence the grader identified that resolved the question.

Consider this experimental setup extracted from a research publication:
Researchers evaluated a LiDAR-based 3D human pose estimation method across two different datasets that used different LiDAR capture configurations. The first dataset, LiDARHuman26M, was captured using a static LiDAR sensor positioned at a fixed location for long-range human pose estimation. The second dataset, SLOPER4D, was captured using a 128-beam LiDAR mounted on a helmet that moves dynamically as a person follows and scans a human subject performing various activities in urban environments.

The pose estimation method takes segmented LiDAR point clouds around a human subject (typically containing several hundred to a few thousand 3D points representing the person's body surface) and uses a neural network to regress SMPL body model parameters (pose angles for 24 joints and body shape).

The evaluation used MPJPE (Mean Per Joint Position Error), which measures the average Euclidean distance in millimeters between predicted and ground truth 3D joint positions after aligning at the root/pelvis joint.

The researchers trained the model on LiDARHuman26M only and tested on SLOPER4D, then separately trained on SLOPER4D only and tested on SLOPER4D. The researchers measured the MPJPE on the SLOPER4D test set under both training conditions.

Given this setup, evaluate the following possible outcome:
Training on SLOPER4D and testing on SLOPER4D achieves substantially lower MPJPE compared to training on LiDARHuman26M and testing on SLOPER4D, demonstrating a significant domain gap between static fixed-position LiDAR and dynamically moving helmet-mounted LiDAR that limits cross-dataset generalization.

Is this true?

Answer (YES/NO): YES